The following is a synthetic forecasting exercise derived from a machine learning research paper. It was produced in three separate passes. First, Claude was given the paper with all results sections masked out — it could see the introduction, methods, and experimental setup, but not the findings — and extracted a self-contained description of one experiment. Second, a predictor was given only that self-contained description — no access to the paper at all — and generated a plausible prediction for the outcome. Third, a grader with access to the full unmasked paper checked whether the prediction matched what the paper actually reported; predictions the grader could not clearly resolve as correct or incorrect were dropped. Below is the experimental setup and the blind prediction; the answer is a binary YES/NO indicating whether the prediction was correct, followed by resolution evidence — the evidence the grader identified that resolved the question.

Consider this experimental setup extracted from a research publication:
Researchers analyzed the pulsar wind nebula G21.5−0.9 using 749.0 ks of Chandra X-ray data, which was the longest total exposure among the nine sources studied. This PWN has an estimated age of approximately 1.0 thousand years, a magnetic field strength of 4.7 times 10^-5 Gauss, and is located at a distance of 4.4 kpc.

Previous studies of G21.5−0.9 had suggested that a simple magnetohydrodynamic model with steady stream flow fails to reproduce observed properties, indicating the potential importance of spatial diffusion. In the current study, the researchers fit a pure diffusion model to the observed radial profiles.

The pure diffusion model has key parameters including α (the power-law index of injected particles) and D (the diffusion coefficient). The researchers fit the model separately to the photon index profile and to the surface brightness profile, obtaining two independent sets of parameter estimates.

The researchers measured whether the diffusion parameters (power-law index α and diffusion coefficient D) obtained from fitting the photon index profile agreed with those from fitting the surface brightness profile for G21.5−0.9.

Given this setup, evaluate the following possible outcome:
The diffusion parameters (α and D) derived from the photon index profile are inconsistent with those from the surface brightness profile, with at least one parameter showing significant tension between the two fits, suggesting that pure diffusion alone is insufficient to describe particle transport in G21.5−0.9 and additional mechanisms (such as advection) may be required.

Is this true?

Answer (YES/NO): NO